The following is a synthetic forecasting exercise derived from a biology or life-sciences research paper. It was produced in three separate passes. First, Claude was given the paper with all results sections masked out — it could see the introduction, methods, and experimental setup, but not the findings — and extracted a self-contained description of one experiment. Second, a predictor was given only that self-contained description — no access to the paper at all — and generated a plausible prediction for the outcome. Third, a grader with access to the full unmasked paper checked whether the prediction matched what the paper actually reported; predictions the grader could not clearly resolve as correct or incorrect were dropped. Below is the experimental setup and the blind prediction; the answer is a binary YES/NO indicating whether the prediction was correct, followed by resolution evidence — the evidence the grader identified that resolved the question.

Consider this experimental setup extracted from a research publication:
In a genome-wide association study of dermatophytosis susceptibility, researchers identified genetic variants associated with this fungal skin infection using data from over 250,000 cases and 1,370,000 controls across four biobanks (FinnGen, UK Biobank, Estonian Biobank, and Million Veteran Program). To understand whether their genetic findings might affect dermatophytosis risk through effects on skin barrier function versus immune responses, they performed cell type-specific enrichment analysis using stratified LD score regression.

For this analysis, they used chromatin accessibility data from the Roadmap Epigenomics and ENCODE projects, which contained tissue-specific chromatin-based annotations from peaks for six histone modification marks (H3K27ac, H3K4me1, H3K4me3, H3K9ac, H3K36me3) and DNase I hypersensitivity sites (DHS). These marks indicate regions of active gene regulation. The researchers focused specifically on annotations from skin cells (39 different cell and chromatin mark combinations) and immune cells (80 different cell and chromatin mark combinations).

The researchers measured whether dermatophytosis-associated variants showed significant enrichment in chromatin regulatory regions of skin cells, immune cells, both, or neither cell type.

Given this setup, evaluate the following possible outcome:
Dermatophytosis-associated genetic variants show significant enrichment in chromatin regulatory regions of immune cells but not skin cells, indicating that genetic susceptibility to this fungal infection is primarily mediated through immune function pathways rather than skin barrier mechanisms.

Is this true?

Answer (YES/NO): NO